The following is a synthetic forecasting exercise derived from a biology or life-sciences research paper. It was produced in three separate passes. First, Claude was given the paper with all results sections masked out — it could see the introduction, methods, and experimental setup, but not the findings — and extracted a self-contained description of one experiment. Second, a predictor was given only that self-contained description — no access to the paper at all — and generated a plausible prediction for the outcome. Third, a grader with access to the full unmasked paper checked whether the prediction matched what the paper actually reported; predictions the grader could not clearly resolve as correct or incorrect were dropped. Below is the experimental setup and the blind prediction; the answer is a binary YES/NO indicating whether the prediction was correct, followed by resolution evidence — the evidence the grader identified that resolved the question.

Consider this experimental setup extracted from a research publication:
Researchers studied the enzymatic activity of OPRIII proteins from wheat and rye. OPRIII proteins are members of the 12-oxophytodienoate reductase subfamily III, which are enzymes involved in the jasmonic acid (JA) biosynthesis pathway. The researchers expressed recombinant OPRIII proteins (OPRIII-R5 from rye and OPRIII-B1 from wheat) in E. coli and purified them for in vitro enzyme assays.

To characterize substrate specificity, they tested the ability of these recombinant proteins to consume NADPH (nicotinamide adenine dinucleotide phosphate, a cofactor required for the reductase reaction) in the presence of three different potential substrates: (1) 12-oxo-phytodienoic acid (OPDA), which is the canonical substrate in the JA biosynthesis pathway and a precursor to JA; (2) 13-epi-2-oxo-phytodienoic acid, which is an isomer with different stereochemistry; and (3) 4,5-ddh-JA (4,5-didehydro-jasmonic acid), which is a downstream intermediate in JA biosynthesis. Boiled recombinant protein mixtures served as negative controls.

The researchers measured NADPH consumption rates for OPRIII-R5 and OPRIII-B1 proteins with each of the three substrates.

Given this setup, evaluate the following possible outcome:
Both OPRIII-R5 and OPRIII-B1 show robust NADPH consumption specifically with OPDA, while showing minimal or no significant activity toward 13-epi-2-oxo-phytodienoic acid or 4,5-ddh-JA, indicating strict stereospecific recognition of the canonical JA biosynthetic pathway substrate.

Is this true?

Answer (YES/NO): NO